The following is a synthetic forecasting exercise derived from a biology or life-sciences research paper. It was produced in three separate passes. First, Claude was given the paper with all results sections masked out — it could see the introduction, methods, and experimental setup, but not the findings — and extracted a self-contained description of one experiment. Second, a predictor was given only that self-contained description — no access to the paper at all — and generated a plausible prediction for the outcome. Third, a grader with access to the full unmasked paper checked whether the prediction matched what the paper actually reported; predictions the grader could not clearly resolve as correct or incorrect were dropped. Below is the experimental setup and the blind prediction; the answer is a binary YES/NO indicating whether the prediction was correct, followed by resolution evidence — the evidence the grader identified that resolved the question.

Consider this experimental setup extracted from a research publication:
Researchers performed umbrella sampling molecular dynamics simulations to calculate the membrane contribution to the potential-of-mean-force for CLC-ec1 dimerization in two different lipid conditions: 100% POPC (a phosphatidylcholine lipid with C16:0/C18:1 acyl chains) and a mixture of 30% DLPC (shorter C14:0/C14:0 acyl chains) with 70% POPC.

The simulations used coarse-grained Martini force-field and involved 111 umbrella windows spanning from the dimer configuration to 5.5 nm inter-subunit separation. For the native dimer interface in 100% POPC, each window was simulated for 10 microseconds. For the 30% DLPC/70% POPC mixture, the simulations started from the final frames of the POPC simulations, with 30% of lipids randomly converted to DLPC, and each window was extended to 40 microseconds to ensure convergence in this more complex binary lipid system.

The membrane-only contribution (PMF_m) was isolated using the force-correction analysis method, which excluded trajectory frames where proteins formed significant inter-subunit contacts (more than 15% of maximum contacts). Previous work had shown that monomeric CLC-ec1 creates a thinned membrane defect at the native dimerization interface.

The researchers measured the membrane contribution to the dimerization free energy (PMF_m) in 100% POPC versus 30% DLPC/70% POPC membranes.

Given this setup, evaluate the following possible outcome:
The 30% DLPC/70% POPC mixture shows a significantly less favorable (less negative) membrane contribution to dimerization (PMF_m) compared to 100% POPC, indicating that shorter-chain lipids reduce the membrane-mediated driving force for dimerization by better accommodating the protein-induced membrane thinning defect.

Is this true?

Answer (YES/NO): YES